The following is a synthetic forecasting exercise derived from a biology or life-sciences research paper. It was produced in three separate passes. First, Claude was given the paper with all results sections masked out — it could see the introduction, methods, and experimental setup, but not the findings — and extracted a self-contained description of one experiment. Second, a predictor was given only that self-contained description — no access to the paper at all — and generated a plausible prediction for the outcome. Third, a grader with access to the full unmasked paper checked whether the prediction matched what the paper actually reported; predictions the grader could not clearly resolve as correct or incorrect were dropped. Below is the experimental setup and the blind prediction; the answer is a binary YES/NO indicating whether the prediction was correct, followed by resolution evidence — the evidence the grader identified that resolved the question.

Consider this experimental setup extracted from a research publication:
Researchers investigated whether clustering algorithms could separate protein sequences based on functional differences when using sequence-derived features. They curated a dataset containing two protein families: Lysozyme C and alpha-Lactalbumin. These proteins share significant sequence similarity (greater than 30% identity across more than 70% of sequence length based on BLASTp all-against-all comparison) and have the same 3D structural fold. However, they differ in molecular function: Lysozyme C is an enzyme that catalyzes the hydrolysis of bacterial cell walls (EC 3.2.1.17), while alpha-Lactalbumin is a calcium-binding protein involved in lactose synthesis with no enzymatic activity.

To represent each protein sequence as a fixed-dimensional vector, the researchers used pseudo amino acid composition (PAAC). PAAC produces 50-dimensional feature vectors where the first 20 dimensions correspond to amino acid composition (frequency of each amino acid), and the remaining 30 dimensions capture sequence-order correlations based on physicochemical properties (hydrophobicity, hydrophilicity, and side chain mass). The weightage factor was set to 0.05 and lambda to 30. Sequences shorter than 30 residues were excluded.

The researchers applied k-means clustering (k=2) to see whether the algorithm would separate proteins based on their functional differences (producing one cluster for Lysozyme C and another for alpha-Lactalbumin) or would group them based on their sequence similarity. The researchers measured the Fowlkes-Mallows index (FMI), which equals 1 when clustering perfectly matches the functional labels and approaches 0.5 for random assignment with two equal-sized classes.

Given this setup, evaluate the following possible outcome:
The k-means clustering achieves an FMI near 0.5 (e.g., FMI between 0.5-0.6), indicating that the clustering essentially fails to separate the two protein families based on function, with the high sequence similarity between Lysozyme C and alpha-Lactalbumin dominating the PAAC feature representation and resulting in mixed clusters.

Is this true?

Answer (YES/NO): NO